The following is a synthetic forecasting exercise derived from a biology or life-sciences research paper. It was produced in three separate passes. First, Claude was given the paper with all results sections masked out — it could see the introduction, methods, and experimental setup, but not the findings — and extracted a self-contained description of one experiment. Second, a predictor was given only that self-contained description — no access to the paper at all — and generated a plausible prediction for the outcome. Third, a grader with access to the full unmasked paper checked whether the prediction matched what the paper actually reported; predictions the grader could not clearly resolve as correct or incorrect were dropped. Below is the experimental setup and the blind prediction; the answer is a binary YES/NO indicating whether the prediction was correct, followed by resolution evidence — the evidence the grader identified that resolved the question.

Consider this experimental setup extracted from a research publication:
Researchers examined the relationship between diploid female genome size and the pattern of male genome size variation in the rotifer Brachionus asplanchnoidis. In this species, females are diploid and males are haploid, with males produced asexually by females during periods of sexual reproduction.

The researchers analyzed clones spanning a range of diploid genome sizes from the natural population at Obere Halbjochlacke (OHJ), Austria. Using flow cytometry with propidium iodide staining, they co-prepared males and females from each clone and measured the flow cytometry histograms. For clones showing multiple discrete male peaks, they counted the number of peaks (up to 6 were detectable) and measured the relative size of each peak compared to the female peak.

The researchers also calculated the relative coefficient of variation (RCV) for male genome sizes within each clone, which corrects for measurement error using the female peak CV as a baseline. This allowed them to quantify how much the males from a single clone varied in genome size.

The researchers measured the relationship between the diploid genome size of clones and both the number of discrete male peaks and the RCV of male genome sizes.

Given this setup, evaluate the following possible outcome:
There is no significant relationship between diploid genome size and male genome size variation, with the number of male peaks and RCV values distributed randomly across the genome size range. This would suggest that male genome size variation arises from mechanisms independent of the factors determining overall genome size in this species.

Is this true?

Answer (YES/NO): NO